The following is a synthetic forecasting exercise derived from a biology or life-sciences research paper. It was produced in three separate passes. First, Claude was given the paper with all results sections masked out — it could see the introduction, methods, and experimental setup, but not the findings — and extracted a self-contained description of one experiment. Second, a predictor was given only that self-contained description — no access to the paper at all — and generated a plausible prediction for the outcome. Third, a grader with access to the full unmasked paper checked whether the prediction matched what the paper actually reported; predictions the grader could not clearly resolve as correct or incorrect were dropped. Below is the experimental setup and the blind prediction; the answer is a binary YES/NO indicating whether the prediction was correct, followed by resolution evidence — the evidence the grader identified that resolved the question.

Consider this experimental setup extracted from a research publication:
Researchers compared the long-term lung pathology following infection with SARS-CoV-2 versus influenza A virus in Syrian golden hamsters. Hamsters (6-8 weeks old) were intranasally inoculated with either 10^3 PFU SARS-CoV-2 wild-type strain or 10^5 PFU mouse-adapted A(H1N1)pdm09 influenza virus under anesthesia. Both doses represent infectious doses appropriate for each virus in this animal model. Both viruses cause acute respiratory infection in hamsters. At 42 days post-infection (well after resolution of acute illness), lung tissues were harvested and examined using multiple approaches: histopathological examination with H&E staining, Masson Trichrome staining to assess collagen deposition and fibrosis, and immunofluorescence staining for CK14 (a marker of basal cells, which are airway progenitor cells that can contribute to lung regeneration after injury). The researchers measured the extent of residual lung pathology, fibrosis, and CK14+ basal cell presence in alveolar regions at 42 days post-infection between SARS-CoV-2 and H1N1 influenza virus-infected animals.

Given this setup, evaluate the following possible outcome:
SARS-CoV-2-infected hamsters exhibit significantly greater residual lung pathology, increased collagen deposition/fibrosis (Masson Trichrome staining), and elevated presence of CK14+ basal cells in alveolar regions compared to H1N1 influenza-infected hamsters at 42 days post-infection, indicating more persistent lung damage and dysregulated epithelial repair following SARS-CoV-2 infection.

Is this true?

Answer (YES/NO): YES